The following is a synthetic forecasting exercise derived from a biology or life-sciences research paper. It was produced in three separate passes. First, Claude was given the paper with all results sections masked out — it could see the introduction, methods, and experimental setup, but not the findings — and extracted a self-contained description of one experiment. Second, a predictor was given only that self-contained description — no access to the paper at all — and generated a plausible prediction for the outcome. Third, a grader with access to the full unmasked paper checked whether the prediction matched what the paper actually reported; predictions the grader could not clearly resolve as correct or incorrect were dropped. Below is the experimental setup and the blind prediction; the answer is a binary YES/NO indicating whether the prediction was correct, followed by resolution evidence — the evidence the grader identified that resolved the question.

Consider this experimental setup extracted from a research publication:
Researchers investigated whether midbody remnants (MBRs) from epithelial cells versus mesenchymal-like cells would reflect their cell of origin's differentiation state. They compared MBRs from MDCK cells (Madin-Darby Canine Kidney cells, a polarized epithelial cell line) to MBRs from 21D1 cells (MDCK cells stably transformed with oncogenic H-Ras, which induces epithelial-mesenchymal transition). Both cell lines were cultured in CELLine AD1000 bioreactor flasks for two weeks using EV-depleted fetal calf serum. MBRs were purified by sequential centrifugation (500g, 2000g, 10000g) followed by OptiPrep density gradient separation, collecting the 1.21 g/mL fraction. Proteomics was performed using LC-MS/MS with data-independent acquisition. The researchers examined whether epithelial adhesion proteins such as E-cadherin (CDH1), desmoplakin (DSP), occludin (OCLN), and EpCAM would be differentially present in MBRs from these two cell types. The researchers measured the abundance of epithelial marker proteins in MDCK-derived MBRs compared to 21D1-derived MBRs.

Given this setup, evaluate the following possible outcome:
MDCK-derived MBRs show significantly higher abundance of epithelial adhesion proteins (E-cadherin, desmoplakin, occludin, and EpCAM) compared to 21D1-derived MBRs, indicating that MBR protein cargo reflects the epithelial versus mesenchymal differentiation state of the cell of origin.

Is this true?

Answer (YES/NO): YES